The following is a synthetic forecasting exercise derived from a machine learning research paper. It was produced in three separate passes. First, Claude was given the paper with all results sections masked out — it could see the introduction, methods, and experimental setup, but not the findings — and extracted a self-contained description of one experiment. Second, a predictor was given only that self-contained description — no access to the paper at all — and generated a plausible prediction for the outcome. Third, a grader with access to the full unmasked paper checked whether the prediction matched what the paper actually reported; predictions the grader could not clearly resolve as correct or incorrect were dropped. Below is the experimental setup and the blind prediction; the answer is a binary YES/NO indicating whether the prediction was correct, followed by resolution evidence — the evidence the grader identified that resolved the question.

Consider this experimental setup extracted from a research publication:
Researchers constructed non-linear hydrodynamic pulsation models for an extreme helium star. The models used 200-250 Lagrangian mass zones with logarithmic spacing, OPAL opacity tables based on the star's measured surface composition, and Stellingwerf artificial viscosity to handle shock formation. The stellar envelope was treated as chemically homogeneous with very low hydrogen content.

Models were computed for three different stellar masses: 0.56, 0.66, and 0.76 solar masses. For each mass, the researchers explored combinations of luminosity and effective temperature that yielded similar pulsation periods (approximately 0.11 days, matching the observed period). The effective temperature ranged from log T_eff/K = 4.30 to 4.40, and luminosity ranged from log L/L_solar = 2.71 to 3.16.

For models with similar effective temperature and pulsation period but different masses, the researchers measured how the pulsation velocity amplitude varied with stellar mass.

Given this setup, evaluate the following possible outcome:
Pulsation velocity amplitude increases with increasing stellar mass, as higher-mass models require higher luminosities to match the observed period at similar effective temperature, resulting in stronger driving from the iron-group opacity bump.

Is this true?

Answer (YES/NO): NO